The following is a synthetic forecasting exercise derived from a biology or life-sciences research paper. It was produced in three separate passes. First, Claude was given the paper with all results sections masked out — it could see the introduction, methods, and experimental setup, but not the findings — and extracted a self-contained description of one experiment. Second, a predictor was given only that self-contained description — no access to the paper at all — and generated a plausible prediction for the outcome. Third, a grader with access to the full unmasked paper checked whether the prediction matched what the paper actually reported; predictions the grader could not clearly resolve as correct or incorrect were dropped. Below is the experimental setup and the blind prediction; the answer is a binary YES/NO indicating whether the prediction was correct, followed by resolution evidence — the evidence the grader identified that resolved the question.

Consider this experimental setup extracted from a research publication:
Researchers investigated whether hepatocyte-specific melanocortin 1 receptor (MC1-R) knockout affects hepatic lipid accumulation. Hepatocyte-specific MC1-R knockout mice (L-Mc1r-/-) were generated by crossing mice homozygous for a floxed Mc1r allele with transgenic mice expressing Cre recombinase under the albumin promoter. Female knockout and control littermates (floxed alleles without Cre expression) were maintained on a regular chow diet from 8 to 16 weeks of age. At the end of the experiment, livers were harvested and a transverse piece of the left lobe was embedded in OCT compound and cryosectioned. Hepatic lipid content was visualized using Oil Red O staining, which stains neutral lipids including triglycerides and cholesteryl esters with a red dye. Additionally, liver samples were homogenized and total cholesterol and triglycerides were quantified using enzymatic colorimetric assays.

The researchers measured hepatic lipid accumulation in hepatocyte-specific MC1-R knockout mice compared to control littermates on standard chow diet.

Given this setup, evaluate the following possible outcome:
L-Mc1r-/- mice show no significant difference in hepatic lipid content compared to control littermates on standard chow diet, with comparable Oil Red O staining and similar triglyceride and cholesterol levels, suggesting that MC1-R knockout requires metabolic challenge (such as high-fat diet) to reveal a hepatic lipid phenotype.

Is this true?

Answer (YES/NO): NO